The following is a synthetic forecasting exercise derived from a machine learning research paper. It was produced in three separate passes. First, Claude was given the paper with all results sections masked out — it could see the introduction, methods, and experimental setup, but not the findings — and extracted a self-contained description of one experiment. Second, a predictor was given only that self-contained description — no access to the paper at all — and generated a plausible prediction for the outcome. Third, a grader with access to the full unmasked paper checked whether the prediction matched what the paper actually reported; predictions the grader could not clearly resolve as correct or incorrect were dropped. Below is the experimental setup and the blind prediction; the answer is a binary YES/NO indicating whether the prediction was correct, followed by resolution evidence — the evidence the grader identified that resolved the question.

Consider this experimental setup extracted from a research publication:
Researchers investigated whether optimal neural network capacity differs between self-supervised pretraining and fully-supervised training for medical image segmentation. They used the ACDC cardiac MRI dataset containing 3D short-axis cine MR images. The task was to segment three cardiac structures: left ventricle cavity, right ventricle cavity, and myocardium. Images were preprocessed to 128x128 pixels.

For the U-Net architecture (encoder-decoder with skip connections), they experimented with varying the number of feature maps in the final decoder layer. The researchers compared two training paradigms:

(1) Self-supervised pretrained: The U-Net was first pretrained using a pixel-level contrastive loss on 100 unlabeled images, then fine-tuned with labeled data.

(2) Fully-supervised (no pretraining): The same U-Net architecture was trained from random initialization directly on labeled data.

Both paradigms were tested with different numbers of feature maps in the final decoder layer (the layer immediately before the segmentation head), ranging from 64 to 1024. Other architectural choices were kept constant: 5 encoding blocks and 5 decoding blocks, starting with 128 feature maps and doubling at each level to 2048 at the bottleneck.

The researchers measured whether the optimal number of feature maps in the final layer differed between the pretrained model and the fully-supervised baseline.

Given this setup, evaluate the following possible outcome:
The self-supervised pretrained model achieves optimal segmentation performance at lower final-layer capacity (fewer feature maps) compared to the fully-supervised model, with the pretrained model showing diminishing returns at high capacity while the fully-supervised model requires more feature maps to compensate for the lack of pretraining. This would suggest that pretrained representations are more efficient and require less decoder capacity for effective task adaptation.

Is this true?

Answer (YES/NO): NO